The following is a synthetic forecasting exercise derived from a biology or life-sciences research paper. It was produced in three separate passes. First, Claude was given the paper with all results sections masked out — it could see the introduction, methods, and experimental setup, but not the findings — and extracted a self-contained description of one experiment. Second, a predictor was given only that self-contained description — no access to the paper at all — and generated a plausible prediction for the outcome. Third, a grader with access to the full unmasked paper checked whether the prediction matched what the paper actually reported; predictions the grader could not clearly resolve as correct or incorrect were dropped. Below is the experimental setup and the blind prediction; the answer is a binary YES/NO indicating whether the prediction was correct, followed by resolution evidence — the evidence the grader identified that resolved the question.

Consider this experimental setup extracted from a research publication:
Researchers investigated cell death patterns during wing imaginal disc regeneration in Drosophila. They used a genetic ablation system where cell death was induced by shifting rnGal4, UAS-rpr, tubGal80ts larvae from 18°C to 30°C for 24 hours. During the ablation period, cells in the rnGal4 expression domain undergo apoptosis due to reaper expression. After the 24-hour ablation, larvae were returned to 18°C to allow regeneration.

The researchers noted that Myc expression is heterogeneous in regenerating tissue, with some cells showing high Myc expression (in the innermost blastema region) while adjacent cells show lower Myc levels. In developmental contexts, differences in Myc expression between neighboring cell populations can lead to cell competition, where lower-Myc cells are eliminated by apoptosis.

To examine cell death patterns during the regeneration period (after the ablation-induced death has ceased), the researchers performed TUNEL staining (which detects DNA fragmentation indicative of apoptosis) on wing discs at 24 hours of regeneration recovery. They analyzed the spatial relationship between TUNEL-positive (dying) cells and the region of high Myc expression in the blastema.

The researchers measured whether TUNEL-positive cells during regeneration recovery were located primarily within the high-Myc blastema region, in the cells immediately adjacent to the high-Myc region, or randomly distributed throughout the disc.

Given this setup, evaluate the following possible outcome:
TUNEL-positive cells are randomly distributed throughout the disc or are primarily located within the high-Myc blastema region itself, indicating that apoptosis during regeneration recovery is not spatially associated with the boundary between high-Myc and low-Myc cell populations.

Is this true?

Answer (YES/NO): NO